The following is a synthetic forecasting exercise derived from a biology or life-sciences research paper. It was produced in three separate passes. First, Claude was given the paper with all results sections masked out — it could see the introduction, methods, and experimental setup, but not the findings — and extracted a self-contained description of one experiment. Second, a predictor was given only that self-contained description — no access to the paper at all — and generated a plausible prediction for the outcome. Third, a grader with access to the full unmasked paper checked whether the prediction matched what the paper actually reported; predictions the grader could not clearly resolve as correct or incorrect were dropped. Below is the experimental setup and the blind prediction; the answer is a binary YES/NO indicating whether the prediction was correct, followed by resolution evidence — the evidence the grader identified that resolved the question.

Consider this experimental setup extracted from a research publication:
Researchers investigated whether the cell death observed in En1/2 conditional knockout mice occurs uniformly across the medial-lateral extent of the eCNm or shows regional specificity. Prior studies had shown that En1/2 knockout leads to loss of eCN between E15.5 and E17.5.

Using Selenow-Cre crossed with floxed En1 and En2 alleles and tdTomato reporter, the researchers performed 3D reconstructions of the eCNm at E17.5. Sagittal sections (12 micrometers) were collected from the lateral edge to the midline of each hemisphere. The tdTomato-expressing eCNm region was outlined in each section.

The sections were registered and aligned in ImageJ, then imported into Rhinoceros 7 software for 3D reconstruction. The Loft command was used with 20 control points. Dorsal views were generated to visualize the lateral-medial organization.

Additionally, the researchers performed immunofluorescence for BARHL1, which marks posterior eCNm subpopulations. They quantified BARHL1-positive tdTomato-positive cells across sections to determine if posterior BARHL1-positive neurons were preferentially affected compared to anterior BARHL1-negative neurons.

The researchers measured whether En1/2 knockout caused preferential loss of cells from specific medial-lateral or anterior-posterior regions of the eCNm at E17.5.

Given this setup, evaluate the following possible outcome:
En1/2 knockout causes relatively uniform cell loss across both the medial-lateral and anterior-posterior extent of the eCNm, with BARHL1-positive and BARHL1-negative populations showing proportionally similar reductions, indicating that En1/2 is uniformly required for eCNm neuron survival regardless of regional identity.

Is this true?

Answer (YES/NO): NO